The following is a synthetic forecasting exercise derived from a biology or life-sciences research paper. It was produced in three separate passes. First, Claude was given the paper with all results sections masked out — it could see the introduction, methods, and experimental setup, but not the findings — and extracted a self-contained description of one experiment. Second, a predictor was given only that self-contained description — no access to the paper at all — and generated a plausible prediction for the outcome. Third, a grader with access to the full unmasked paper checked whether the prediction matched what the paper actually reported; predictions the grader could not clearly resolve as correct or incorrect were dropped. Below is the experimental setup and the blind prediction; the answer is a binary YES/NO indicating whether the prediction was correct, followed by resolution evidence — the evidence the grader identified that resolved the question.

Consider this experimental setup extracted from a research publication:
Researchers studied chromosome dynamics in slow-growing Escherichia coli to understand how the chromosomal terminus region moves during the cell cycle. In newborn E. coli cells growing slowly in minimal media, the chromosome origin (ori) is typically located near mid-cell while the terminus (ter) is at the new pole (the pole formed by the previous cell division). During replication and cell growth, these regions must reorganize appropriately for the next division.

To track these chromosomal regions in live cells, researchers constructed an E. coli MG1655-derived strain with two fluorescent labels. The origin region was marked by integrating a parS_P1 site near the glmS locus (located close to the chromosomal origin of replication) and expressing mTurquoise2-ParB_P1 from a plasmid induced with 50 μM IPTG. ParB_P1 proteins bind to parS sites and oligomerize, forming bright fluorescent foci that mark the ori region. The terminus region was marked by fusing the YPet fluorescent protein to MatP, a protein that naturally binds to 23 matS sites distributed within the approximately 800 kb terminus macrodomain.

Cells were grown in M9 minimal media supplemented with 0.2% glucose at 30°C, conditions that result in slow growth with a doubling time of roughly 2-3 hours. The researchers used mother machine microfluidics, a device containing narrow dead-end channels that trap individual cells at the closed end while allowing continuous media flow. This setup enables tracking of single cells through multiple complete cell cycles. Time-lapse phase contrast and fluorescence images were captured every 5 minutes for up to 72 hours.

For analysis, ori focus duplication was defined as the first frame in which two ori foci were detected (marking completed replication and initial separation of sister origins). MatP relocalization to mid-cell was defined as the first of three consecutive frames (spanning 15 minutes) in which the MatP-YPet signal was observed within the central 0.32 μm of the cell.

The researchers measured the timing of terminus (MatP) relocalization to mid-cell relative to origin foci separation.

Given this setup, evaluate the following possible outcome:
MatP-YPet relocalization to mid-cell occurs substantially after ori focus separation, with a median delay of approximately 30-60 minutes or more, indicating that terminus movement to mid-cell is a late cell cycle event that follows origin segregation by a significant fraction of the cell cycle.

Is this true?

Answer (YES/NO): YES